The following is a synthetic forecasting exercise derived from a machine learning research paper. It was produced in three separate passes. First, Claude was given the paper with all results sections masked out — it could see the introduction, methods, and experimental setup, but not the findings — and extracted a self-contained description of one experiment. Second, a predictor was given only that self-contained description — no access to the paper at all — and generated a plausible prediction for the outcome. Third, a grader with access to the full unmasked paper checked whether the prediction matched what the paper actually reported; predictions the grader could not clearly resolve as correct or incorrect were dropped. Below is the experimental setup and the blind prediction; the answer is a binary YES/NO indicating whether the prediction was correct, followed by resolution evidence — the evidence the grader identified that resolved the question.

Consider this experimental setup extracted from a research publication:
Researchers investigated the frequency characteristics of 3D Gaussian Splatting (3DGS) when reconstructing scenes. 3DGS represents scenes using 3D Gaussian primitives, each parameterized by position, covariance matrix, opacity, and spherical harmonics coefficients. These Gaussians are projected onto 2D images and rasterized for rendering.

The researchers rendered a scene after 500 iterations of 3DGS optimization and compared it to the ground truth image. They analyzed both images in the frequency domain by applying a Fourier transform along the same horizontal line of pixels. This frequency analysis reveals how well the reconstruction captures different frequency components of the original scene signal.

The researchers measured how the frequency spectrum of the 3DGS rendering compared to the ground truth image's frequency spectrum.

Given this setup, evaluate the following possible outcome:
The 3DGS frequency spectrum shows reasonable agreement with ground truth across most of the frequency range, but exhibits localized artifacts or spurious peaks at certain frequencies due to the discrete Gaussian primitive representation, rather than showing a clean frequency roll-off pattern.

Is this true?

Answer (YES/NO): NO